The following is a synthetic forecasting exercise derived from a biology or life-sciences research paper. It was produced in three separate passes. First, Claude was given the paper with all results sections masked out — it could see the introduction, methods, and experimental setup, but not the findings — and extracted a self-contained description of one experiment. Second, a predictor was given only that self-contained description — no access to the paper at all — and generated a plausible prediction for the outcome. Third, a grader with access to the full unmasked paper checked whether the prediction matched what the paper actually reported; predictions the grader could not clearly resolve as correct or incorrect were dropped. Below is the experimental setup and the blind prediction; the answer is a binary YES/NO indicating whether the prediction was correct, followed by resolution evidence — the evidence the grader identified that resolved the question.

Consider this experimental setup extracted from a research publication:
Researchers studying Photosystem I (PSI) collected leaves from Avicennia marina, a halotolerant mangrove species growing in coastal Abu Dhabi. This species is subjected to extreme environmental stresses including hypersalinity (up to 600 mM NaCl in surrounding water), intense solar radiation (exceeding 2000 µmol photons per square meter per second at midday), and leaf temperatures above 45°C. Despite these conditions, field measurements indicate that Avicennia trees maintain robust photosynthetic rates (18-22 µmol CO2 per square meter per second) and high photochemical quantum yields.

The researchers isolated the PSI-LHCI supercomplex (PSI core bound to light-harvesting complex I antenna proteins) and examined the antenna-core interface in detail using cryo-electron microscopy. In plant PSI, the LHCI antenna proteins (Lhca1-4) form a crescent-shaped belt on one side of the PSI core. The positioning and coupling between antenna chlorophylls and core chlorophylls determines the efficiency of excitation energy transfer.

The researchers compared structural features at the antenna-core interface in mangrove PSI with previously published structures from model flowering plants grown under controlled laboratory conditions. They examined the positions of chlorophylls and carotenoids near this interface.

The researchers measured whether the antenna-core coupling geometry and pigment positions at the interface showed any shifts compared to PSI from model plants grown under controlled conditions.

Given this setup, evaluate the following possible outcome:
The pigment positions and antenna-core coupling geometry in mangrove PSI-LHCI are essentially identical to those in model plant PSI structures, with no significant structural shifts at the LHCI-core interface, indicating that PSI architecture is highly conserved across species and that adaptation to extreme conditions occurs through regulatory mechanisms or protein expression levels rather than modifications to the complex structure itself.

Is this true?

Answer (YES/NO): NO